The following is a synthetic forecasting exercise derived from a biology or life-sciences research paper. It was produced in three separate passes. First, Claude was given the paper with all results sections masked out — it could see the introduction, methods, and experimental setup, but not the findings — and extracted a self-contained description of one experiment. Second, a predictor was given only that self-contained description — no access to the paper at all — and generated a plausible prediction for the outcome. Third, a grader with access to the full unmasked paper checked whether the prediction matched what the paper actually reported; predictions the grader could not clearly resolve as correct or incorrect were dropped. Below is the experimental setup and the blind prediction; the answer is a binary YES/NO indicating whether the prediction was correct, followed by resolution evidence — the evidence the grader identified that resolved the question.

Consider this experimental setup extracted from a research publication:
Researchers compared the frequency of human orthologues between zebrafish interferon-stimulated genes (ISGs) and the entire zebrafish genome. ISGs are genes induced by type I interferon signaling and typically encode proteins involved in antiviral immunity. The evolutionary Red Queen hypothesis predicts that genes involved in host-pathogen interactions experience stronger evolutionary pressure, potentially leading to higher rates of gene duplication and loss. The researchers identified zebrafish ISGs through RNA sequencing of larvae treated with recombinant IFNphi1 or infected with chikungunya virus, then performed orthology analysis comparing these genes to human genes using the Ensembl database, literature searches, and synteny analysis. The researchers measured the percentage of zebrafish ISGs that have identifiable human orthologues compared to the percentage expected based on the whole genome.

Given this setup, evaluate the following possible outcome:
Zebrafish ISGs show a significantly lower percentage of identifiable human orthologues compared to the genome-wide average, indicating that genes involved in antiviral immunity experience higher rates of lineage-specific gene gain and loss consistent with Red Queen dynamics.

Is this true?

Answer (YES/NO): YES